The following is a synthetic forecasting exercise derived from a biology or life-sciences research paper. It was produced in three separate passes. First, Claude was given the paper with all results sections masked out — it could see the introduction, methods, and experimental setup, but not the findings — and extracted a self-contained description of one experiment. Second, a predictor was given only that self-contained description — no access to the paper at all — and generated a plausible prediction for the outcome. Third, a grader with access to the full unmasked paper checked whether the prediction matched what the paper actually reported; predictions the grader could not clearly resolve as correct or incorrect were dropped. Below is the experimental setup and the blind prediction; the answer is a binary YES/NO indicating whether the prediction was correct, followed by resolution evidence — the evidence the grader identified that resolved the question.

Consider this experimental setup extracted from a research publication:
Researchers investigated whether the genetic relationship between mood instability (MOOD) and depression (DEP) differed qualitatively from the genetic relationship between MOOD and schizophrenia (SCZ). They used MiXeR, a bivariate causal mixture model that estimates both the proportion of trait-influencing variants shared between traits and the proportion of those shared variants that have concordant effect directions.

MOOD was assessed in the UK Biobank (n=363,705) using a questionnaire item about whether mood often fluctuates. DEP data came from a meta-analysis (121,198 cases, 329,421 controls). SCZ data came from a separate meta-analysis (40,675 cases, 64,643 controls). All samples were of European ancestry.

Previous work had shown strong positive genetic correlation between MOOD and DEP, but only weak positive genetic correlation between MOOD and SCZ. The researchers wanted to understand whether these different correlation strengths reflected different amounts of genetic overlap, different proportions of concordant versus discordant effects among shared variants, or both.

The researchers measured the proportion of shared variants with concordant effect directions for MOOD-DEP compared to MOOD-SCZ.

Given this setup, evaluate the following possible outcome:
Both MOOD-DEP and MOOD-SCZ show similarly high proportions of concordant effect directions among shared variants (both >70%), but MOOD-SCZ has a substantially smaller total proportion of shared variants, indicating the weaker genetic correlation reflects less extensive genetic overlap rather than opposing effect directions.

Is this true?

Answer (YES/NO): NO